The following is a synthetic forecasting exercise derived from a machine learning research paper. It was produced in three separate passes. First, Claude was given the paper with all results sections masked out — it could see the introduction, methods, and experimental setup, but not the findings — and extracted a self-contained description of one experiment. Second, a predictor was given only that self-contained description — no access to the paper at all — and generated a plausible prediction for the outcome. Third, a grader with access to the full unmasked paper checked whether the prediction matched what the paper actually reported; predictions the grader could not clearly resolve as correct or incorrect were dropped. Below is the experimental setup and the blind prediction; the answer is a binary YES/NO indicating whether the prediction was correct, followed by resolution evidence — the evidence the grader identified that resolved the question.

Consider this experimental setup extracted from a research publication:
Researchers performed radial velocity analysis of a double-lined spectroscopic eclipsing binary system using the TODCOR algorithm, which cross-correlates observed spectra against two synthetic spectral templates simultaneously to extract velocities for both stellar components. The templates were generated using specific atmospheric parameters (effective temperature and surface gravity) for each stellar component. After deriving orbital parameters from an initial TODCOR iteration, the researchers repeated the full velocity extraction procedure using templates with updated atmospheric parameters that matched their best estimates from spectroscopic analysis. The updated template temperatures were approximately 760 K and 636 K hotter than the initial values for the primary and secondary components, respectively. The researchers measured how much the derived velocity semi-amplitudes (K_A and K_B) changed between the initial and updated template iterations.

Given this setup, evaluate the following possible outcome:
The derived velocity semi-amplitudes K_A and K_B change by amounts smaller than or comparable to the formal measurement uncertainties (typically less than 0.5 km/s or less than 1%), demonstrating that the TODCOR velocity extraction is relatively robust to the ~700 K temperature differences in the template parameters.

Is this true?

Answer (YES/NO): YES